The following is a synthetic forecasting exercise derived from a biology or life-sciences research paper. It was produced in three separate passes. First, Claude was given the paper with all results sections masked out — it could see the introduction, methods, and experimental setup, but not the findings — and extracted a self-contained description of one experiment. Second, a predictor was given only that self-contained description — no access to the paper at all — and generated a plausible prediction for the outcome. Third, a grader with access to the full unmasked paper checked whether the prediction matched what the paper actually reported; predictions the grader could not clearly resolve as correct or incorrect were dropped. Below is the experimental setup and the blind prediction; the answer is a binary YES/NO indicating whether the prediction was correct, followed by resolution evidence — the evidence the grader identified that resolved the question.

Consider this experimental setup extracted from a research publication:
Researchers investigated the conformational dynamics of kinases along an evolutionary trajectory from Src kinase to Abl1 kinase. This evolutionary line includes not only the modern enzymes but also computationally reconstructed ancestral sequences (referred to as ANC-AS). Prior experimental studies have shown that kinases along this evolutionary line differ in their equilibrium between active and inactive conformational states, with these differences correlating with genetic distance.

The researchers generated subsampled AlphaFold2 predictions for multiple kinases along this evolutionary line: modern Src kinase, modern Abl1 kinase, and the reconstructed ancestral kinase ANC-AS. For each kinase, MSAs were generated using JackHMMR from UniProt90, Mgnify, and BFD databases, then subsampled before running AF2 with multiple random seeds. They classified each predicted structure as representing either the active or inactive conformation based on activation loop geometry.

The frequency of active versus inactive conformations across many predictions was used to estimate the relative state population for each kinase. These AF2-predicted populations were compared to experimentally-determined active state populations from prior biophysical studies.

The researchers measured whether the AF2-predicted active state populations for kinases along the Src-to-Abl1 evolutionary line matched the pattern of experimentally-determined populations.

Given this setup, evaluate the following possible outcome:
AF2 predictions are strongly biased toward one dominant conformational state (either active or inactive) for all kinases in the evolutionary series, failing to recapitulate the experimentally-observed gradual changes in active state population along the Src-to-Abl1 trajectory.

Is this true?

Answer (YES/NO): NO